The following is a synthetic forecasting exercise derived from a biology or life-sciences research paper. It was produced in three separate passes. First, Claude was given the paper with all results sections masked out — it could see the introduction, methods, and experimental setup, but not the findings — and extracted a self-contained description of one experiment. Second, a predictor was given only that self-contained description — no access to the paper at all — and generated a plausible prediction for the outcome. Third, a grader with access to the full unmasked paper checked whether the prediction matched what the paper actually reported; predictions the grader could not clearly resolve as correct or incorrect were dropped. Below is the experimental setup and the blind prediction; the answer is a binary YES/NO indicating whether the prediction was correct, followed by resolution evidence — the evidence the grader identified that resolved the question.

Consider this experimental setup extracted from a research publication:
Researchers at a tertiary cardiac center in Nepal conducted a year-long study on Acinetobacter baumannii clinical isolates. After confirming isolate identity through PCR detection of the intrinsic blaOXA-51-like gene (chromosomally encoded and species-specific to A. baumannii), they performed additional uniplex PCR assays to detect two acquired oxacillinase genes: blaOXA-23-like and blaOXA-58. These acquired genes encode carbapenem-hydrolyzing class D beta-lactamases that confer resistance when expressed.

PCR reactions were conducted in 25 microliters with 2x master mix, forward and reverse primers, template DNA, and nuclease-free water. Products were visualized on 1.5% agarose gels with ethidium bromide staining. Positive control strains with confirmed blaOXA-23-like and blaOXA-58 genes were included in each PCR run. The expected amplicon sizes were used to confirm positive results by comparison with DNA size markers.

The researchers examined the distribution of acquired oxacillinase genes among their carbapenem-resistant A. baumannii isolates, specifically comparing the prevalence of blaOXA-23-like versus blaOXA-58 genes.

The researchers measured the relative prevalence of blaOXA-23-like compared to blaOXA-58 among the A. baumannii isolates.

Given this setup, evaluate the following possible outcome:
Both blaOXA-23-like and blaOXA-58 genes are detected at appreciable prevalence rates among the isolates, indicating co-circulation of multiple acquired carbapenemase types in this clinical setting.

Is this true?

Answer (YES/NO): NO